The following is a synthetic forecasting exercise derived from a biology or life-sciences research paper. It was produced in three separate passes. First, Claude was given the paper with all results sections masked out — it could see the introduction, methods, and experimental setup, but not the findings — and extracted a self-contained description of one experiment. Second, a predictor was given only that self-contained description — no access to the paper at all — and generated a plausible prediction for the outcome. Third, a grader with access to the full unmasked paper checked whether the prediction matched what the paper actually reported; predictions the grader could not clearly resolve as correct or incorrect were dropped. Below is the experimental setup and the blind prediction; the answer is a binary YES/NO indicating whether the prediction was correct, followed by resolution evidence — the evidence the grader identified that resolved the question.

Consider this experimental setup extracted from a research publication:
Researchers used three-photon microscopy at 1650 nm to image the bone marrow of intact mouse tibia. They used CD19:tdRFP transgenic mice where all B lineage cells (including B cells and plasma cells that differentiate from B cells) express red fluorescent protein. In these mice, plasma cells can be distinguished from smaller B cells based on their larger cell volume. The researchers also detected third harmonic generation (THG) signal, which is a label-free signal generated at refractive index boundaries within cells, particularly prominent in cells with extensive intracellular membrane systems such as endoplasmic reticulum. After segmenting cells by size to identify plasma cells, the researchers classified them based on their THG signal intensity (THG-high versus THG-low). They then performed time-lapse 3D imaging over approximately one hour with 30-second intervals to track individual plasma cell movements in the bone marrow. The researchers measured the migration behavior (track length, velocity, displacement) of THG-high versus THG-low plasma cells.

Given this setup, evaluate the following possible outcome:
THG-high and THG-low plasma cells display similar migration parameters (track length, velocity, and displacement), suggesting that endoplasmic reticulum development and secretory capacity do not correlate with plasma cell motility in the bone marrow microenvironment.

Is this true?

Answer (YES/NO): NO